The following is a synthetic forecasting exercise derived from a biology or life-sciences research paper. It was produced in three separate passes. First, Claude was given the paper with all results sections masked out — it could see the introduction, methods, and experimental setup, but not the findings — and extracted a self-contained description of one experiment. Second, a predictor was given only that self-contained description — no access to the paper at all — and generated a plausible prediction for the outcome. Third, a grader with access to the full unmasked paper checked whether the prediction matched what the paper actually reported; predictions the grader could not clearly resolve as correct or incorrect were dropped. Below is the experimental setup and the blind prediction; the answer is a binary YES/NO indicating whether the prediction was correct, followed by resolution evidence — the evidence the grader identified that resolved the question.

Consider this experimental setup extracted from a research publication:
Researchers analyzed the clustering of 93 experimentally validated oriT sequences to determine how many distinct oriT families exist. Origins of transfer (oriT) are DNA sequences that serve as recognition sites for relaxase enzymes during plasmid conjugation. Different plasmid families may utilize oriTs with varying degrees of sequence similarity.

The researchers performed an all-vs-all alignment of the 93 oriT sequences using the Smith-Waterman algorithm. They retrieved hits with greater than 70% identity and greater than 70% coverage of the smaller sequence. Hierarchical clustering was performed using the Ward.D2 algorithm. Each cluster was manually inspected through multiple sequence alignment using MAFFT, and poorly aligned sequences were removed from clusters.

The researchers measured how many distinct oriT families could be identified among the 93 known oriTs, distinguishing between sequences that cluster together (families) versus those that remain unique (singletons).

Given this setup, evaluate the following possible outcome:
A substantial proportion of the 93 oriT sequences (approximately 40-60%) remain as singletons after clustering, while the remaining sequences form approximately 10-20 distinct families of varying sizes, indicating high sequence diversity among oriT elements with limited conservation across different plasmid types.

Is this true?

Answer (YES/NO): YES